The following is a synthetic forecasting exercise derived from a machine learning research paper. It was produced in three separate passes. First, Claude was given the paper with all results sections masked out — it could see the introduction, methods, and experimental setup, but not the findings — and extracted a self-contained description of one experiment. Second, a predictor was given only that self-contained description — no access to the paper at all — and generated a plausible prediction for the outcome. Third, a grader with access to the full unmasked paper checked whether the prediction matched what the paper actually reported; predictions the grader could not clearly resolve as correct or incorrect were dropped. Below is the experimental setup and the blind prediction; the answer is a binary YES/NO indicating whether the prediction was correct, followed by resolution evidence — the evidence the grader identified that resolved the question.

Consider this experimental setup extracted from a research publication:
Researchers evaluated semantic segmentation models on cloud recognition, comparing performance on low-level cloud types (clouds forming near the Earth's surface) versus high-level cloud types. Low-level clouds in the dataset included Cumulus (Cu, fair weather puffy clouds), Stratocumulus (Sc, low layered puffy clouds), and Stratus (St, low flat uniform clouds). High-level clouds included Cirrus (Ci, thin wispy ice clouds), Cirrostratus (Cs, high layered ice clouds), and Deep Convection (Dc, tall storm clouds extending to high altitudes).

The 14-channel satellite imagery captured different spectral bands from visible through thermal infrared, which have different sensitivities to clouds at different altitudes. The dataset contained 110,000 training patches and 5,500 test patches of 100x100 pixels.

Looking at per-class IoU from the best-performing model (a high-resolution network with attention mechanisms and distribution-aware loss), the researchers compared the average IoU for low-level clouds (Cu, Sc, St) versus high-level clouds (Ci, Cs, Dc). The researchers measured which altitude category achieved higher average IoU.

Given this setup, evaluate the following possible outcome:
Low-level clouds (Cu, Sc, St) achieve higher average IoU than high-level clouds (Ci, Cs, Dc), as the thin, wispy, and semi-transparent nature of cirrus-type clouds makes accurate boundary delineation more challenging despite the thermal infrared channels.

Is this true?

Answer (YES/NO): NO